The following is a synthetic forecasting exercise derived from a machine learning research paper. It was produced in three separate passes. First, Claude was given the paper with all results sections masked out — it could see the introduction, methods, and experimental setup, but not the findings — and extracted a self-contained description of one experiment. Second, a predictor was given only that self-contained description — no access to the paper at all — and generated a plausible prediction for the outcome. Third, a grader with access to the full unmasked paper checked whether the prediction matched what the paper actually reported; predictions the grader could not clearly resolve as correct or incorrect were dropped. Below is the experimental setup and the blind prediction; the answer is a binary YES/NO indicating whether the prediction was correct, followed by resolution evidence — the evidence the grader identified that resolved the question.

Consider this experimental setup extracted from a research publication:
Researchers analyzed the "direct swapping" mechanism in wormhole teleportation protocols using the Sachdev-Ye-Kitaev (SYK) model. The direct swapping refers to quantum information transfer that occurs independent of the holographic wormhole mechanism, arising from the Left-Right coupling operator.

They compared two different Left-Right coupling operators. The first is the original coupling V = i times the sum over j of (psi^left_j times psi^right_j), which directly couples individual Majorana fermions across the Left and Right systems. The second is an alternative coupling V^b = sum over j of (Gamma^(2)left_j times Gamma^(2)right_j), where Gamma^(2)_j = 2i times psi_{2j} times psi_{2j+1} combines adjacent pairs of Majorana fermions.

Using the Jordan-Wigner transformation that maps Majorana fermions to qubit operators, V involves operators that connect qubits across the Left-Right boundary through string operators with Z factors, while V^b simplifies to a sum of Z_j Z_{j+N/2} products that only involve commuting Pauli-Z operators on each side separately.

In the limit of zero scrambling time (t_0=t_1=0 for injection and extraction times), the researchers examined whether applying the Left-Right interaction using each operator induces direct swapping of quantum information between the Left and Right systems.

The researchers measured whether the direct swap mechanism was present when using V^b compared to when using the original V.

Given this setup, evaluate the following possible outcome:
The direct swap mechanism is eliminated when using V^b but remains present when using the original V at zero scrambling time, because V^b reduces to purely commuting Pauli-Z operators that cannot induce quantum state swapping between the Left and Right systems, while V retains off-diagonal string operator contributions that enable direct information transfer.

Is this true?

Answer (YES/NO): YES